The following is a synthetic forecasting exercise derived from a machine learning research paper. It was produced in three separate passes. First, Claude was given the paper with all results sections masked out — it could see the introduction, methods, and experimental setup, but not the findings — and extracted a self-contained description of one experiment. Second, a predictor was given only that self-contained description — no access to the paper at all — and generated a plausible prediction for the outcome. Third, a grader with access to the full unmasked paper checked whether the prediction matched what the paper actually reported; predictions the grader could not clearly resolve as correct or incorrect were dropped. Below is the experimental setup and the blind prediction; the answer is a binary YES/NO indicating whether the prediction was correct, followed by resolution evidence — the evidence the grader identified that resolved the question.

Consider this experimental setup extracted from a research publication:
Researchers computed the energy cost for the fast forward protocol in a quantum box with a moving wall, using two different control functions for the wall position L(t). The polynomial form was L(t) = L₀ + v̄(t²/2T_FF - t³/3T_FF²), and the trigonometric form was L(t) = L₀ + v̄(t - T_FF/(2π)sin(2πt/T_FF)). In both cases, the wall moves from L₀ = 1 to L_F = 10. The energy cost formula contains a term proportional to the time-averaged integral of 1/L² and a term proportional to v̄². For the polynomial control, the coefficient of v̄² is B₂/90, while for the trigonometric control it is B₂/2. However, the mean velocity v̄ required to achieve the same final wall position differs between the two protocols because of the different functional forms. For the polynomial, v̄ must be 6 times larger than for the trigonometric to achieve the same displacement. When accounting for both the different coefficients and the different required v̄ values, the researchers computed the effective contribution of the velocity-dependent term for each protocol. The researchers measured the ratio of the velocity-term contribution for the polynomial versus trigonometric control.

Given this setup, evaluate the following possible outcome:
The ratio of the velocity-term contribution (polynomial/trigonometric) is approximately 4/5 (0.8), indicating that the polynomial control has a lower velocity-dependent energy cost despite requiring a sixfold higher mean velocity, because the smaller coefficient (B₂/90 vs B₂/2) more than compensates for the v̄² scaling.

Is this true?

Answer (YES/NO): YES